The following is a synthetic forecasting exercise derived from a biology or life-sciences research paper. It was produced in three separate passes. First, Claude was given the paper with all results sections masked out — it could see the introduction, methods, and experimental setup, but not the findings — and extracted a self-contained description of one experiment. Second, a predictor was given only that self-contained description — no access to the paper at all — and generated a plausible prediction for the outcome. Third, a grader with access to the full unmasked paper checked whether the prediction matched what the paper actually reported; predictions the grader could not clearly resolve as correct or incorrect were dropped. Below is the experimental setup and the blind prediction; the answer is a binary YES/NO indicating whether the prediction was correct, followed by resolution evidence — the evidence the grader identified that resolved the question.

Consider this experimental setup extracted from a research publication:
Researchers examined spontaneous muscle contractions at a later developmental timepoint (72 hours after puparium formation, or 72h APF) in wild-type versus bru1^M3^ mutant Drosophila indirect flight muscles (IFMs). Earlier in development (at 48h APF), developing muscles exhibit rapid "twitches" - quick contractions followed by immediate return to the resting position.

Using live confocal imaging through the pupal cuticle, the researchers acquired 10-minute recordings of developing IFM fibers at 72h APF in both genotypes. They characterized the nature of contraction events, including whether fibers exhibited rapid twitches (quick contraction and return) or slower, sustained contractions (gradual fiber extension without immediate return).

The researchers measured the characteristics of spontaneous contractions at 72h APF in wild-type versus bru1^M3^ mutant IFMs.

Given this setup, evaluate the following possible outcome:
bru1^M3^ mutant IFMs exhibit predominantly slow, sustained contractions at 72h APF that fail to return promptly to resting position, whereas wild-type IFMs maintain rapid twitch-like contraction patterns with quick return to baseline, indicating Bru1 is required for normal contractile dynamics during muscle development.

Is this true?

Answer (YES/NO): NO